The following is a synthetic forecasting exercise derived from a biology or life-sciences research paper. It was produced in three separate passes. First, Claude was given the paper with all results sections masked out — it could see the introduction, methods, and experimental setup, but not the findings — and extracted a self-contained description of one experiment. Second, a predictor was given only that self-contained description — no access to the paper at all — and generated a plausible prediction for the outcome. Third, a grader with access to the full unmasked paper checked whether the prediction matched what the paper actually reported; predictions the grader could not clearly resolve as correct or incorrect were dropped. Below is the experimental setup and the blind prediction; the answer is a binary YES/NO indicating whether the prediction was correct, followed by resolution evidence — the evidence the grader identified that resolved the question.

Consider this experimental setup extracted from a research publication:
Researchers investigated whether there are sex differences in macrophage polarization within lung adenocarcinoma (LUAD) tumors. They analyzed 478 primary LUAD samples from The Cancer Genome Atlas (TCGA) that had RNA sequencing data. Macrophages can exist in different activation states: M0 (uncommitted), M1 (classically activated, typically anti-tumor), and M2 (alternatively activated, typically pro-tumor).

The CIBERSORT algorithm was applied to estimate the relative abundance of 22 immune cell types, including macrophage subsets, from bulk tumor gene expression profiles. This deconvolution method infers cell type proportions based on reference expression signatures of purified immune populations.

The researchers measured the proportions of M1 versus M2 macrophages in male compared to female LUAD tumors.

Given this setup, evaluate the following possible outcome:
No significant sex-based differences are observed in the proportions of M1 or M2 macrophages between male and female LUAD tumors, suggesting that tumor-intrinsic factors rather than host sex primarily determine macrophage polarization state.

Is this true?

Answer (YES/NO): NO